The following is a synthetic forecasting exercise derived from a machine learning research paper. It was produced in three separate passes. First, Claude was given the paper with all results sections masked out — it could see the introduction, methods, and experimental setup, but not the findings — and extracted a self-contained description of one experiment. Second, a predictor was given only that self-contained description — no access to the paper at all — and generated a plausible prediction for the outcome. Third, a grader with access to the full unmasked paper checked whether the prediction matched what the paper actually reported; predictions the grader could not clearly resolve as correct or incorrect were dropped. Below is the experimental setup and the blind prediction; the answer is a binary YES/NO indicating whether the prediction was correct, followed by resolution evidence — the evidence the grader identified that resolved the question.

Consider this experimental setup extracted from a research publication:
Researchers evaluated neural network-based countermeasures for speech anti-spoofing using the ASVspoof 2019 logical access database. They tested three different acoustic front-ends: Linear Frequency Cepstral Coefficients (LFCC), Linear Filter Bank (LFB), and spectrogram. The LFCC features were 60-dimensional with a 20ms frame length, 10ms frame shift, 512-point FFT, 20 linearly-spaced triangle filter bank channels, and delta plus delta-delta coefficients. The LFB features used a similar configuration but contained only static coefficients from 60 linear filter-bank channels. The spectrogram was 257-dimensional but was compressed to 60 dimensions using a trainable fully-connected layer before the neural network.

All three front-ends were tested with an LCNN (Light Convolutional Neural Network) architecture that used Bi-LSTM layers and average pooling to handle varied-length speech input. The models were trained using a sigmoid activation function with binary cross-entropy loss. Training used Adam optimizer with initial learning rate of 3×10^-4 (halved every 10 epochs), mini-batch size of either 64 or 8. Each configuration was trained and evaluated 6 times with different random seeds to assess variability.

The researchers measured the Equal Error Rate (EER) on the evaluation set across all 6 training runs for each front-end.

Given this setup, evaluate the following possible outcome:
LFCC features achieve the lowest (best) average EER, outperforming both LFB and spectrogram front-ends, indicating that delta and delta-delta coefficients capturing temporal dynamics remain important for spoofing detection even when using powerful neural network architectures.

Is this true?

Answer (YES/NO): YES